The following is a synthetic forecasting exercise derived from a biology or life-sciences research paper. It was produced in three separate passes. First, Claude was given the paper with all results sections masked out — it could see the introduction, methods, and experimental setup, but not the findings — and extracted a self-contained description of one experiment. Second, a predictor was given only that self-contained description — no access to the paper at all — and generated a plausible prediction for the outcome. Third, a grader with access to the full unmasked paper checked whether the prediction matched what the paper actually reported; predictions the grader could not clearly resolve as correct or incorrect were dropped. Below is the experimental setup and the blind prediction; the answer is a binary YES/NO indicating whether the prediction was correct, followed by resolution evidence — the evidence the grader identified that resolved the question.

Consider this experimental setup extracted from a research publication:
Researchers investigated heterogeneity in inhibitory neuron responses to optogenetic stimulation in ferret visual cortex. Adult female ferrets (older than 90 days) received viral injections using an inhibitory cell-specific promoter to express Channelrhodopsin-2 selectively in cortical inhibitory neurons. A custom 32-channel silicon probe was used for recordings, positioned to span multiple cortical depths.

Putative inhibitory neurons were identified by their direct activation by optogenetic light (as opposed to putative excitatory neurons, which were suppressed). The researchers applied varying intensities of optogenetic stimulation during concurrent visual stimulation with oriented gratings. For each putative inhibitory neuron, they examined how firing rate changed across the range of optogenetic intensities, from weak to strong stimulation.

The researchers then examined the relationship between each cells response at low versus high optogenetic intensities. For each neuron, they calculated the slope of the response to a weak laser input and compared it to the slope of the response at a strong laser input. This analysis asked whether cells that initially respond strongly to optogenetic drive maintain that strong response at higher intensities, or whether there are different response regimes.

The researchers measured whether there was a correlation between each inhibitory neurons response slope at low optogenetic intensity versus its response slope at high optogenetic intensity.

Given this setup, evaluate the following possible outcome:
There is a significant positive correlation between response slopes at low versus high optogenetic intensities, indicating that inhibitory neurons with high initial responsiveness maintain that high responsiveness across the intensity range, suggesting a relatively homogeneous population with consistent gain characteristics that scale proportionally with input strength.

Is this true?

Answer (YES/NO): NO